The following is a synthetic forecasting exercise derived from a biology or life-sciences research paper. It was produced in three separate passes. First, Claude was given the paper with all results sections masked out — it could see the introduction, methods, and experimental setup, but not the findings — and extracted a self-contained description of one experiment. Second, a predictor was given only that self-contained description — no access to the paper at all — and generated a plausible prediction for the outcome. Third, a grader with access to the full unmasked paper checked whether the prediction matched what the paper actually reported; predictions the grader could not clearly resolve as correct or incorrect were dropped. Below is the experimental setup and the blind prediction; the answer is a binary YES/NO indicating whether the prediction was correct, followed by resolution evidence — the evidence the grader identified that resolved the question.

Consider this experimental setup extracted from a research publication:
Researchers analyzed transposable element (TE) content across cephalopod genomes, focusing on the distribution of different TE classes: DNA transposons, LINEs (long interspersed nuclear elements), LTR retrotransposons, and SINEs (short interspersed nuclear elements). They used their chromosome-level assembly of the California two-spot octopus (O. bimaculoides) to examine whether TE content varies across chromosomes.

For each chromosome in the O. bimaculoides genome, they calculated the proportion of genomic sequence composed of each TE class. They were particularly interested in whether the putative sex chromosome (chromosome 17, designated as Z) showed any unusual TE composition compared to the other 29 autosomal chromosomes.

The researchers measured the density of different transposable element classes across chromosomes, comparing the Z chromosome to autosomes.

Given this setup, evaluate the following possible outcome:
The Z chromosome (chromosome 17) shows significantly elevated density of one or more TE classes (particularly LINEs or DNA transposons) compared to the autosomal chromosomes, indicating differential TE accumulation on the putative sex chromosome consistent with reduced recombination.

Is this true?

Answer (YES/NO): YES